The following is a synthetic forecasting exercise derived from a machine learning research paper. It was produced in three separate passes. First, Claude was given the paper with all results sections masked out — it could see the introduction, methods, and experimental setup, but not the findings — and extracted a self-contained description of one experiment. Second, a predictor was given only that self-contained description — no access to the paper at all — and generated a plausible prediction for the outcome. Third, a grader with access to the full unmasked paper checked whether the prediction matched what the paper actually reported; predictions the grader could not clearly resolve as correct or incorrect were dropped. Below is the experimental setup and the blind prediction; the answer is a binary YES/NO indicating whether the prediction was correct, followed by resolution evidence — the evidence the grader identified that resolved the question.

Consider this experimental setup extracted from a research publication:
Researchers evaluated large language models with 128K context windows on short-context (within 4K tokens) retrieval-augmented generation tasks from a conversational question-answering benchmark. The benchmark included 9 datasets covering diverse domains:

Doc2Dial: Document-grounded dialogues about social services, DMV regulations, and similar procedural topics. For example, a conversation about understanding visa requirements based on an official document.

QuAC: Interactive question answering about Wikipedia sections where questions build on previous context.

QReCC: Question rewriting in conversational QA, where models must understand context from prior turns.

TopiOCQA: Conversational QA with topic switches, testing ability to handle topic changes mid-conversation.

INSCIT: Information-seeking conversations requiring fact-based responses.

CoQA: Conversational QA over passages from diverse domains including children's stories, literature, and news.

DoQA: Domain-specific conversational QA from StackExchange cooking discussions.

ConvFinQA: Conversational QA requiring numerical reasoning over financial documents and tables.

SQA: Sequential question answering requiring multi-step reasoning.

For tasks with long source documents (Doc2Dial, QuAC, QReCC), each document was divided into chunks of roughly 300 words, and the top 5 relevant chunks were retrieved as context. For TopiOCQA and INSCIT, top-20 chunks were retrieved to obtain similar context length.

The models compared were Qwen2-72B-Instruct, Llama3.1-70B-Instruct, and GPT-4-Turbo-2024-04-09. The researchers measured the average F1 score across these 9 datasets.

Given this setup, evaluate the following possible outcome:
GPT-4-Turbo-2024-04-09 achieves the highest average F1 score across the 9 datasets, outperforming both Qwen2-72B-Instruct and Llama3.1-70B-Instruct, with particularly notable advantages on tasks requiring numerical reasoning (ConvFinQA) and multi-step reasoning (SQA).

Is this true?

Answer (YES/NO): NO